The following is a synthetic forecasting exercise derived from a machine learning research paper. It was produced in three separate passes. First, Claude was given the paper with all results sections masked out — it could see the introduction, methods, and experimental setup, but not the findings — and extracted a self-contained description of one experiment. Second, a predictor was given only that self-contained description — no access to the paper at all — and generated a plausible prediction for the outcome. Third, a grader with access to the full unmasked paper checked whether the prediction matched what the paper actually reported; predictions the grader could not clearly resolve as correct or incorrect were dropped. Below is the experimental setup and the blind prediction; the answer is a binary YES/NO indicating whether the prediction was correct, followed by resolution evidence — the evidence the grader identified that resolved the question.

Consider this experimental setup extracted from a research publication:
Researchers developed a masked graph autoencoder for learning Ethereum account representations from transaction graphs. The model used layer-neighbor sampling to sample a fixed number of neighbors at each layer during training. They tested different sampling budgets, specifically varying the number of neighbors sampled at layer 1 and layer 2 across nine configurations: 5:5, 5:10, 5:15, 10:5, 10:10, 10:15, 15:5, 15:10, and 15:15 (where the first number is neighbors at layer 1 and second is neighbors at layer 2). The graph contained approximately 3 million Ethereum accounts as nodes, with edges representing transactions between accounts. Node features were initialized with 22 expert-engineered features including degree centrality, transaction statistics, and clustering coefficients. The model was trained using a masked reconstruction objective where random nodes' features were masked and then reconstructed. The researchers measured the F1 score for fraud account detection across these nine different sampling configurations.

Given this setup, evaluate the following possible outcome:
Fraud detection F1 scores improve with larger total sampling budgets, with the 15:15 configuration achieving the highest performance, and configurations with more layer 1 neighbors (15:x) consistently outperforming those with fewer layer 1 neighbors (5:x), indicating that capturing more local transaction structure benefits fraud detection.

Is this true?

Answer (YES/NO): NO